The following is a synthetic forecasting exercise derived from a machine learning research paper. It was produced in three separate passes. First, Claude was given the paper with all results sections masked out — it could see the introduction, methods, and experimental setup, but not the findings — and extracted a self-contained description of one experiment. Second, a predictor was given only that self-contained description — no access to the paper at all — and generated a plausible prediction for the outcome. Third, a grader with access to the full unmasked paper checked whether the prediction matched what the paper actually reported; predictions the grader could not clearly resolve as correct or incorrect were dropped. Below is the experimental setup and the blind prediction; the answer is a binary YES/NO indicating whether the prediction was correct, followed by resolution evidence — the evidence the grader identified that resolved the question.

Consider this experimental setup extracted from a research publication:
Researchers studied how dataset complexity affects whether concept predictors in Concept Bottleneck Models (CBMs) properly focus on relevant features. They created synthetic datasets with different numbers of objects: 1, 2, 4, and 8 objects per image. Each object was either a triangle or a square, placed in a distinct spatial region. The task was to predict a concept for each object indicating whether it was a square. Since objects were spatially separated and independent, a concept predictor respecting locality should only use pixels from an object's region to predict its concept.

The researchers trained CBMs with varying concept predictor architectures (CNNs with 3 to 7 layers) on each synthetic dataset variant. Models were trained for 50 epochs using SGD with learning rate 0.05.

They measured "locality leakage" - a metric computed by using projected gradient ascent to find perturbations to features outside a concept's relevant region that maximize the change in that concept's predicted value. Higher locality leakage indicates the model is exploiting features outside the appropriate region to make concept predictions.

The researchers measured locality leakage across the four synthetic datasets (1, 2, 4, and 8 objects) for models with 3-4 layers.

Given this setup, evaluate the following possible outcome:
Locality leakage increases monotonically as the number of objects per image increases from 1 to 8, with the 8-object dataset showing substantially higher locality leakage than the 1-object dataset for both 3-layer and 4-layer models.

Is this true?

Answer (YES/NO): YES